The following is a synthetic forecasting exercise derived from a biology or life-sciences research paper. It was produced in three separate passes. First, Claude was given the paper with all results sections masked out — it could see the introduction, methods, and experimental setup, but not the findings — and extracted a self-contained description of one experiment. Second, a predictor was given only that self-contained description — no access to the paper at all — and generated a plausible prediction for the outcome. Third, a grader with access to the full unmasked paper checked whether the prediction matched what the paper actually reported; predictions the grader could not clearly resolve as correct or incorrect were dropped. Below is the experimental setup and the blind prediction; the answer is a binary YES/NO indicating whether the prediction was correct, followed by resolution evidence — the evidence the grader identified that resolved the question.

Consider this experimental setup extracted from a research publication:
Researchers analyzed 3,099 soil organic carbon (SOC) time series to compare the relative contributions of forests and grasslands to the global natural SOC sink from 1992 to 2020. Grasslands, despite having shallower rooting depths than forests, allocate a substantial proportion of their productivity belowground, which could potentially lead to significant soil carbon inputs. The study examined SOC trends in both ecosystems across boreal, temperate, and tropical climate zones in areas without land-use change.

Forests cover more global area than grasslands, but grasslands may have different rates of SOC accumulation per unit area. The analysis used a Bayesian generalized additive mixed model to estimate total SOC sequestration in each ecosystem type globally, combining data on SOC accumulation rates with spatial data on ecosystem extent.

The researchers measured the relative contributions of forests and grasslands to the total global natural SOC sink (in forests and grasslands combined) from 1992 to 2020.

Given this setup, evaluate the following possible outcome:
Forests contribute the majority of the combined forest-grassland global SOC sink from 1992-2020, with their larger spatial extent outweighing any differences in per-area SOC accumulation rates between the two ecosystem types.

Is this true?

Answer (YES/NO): YES